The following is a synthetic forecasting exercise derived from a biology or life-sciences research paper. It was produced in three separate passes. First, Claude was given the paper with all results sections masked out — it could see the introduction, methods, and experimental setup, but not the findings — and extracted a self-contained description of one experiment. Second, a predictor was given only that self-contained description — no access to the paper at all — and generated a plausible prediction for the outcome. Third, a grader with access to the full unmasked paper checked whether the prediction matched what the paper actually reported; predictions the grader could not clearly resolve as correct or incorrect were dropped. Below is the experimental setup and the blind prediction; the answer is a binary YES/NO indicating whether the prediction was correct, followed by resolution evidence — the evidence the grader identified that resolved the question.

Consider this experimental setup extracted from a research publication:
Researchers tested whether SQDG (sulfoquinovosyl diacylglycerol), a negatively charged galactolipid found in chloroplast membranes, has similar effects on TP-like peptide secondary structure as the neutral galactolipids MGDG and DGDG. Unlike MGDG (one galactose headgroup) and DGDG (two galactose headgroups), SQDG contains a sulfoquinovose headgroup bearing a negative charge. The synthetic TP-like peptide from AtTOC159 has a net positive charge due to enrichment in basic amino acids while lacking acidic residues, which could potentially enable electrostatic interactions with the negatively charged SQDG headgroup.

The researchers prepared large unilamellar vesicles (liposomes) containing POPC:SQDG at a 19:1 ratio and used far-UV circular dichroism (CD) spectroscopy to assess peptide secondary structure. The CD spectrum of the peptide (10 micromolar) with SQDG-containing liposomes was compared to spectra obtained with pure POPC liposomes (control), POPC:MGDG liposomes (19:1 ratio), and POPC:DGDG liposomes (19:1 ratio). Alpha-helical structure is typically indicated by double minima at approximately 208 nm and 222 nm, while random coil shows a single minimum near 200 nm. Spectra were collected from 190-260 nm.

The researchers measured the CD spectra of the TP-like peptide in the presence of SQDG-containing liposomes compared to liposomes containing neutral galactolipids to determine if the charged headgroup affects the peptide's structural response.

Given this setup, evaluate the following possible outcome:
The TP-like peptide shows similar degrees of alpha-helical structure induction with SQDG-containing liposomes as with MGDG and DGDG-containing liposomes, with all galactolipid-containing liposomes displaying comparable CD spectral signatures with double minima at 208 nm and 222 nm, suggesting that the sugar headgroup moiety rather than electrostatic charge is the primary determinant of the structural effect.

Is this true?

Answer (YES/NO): NO